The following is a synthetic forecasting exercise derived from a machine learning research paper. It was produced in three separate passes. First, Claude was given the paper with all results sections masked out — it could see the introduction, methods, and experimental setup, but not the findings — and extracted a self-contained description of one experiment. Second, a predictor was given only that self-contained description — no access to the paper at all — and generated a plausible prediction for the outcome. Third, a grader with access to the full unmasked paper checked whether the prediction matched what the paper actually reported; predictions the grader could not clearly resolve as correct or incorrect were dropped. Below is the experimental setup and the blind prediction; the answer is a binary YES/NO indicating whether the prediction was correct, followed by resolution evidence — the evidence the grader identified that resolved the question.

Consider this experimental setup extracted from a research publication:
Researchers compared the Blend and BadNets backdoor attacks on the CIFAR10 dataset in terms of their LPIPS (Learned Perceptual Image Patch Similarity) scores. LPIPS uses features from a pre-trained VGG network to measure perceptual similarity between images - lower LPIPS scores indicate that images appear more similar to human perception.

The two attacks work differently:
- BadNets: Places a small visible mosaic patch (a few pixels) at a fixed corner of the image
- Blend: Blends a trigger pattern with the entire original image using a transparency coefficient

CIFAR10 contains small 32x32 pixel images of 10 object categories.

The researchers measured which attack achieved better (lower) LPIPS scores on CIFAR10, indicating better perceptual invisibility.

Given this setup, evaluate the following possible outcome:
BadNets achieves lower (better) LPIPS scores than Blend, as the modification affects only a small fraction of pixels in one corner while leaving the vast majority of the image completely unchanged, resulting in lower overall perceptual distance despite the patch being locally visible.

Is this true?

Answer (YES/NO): YES